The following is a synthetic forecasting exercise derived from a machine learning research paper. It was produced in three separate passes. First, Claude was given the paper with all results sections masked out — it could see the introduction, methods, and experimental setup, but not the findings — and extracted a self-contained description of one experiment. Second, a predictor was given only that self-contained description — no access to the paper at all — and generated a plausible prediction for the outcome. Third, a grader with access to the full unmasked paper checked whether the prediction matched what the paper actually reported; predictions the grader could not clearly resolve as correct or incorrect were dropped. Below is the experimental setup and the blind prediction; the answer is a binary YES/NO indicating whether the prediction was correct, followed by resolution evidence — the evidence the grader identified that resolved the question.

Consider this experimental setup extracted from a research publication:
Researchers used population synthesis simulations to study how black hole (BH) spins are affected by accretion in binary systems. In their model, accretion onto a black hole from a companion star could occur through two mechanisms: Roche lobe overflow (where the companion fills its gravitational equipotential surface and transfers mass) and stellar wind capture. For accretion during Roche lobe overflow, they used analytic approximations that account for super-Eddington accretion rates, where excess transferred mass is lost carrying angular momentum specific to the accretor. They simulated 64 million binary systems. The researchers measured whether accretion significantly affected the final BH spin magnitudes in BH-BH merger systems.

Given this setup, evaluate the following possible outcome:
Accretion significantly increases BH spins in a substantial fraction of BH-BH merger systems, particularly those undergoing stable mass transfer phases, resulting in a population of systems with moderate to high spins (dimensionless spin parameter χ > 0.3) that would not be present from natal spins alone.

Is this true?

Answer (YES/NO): NO